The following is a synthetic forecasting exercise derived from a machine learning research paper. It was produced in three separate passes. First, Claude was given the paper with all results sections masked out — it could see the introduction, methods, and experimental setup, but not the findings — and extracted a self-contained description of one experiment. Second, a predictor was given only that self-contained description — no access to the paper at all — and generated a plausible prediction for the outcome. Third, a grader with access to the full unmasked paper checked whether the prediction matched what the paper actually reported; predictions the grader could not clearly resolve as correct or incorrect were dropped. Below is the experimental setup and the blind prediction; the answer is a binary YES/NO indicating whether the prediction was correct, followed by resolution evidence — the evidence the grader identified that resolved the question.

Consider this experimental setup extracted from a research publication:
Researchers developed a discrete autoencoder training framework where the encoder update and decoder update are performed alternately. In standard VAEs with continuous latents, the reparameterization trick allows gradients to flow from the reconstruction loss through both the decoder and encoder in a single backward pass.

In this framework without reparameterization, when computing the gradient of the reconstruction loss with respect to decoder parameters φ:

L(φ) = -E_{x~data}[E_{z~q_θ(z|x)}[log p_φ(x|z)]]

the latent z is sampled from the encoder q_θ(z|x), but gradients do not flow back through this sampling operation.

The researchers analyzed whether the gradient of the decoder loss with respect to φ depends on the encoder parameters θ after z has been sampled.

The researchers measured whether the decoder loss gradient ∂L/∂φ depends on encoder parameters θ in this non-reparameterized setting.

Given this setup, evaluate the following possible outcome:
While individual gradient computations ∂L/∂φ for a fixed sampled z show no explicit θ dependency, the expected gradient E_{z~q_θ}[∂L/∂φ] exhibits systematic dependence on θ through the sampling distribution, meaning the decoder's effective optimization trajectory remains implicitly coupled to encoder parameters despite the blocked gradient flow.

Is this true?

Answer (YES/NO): NO